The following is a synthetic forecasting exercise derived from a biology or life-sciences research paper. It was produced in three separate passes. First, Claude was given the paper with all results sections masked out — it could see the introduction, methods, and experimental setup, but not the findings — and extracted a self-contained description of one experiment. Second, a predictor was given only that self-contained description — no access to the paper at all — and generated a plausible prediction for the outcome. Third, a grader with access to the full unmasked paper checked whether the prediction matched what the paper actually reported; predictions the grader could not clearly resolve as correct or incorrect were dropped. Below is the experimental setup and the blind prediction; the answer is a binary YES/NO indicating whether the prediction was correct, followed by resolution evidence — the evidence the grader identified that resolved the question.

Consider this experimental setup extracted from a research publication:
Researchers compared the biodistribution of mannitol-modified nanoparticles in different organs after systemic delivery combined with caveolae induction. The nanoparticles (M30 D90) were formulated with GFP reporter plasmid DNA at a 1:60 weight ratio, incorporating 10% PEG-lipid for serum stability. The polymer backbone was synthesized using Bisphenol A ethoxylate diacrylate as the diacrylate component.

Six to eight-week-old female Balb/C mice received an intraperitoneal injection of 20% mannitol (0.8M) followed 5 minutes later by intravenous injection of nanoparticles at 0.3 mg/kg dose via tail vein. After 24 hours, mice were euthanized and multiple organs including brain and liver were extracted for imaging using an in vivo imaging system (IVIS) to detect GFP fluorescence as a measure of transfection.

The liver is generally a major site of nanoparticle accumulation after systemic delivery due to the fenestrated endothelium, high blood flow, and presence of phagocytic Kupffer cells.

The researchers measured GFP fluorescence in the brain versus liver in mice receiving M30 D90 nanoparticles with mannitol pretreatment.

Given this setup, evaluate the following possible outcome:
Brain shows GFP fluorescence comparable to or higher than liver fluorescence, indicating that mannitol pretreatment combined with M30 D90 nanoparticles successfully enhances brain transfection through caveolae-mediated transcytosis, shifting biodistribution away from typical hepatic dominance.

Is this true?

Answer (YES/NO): NO